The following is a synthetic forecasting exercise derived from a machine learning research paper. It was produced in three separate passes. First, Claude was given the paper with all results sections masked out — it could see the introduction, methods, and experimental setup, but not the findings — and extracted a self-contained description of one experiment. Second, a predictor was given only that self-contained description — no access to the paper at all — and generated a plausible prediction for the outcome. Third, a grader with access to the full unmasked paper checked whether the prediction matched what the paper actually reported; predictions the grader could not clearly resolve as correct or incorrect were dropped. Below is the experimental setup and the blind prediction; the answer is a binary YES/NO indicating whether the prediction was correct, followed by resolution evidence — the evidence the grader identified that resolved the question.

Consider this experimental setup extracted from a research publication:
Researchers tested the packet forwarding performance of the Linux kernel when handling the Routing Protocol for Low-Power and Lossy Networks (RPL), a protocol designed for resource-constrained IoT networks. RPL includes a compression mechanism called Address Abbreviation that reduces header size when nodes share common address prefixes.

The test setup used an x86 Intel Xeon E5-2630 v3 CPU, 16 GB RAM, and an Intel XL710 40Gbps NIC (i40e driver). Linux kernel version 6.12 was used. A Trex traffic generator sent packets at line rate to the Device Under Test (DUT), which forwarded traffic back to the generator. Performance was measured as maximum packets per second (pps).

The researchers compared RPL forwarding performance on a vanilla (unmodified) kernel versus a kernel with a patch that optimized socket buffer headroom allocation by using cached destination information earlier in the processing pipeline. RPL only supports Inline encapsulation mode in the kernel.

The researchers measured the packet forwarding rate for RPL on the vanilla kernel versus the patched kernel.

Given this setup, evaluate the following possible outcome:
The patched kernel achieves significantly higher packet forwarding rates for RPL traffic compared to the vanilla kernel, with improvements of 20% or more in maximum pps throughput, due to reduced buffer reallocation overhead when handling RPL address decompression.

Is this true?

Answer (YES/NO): NO